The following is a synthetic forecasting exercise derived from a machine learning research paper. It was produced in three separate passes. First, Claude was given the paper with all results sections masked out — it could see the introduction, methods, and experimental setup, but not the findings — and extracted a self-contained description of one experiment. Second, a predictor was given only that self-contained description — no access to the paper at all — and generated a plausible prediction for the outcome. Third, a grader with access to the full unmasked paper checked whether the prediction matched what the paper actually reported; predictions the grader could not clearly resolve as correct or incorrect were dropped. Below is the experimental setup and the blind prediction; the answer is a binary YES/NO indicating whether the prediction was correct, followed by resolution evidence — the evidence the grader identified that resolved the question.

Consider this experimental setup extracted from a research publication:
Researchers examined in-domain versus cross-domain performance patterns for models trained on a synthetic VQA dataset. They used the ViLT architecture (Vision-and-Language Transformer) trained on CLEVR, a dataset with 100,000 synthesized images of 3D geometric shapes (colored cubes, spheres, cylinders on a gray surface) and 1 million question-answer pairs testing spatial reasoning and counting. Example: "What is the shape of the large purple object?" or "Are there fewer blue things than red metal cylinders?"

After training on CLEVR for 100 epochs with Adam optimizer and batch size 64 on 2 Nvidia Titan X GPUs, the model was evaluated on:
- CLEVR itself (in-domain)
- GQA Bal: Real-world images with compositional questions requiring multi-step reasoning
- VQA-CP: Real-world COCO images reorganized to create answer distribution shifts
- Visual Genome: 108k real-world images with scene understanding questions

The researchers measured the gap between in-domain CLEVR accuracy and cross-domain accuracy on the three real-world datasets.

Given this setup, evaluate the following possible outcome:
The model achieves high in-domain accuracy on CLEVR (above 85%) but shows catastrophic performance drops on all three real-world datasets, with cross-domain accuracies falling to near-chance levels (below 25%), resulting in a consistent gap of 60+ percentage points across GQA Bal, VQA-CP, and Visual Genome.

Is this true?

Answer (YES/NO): NO